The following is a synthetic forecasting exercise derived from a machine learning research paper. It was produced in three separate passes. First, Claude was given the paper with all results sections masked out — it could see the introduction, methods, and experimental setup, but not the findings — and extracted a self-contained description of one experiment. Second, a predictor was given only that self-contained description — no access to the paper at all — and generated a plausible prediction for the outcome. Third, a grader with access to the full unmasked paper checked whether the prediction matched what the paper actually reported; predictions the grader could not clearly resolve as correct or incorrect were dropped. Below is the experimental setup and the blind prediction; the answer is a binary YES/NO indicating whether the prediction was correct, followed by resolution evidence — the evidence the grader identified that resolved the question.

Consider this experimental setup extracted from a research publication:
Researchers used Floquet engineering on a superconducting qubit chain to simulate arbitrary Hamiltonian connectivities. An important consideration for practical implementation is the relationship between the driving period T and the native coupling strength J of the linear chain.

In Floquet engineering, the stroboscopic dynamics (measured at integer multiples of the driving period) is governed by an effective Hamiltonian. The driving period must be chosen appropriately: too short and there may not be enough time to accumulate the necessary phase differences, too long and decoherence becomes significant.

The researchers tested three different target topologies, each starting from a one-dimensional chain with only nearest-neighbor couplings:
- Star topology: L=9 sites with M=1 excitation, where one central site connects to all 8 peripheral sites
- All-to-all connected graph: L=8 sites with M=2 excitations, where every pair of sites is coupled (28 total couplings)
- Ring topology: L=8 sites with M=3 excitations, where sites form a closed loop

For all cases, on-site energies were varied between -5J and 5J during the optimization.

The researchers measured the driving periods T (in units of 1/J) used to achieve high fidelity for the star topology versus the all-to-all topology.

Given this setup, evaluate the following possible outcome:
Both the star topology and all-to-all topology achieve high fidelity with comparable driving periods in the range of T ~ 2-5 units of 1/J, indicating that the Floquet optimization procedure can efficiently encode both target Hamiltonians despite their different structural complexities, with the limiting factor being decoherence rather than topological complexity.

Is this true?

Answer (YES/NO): NO